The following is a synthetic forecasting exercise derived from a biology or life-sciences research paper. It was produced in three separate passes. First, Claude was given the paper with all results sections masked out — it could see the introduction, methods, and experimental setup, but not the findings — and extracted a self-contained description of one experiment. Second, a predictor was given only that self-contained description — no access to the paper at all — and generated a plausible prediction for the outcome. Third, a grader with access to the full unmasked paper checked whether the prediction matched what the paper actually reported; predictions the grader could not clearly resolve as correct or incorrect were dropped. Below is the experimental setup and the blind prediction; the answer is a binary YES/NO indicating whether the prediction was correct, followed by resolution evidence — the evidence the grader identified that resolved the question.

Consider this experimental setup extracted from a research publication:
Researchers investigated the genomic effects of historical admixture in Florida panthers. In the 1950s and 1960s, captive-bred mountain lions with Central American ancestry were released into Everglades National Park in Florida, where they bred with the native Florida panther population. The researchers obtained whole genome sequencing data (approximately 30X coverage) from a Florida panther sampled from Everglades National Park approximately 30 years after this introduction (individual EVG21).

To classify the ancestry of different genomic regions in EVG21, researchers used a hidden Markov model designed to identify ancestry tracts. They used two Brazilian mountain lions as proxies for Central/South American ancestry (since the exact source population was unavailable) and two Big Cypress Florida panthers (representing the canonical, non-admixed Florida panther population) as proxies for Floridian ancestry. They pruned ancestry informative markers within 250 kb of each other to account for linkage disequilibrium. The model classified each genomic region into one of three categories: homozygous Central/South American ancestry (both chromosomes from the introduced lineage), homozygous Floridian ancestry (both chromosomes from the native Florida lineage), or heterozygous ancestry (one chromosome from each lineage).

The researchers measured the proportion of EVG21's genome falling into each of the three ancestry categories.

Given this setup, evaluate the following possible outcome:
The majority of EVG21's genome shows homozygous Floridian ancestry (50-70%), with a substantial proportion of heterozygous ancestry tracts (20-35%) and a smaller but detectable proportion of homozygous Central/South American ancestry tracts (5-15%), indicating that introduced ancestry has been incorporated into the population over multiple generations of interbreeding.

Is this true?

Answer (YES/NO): NO